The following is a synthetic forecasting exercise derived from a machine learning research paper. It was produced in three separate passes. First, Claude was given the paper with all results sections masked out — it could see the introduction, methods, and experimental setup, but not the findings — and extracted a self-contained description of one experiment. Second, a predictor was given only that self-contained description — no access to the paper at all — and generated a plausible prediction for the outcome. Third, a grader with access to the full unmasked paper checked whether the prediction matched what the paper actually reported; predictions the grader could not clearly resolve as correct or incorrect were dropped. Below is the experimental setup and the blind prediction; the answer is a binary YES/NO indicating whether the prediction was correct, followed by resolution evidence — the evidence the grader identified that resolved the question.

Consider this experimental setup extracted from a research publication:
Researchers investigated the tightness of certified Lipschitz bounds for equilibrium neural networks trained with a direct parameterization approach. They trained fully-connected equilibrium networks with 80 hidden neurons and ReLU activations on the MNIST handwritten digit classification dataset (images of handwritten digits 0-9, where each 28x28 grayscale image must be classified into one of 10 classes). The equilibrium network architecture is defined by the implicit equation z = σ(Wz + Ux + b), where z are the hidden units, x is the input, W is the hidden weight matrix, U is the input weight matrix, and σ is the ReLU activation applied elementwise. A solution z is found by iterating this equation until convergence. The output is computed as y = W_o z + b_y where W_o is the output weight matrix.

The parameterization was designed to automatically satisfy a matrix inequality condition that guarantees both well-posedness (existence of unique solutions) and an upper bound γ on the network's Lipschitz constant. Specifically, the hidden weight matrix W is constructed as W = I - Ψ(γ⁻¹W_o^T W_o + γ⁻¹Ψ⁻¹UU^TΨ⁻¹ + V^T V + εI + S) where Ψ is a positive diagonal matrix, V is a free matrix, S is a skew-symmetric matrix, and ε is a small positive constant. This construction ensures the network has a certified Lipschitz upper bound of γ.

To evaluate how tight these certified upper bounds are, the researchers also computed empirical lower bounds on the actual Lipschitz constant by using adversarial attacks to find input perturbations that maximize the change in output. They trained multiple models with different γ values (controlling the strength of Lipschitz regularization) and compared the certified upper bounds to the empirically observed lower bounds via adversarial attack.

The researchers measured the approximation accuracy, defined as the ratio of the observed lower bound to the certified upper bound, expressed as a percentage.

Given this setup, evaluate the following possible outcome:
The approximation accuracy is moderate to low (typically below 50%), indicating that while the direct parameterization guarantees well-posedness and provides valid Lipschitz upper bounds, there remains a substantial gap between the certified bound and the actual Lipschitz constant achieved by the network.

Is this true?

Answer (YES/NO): NO